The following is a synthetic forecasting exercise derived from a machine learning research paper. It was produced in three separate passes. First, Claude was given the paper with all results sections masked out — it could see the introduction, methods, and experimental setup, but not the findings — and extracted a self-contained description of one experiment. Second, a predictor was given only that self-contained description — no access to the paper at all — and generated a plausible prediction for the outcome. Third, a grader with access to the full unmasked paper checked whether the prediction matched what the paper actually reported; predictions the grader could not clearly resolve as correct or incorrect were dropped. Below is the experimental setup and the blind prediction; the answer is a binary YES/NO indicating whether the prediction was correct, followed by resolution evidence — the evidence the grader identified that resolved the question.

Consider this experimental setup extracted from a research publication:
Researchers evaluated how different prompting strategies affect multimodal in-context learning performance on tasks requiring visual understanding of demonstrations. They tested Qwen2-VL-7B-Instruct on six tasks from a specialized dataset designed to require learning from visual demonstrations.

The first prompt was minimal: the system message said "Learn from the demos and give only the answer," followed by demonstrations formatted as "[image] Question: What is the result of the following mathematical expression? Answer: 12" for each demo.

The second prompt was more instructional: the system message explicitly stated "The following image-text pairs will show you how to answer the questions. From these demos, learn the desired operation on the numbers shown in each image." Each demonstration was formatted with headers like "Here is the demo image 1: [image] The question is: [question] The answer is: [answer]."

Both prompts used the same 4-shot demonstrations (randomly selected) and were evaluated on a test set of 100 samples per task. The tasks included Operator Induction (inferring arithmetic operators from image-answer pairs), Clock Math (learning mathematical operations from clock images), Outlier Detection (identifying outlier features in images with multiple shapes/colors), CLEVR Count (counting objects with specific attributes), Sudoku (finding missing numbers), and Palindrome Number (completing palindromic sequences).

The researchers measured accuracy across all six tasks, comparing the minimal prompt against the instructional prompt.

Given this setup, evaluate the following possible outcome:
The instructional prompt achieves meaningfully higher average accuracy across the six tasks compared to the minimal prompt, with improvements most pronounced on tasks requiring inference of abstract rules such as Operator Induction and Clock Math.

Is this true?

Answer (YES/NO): NO